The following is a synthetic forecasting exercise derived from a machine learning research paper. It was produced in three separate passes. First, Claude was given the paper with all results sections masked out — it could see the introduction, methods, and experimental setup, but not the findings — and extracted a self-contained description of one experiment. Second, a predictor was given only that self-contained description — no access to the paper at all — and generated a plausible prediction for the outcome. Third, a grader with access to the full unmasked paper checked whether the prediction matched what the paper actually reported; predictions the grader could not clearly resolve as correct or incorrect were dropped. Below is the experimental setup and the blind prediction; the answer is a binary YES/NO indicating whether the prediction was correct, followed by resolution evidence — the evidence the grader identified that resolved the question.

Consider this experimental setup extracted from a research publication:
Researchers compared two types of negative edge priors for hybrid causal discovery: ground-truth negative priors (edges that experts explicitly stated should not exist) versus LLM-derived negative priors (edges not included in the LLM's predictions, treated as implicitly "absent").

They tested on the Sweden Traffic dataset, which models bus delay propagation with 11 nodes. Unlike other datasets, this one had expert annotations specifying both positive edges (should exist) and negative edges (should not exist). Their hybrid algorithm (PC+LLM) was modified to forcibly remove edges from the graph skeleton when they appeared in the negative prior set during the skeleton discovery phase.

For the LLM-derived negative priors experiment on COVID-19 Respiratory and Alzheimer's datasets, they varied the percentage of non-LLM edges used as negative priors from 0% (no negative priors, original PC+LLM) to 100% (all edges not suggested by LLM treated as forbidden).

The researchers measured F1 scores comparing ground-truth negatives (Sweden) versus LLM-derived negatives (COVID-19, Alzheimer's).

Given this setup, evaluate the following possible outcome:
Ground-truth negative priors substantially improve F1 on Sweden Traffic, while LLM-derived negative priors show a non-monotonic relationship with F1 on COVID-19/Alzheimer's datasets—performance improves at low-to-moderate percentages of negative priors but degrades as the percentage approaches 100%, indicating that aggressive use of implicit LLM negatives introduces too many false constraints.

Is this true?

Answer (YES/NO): NO